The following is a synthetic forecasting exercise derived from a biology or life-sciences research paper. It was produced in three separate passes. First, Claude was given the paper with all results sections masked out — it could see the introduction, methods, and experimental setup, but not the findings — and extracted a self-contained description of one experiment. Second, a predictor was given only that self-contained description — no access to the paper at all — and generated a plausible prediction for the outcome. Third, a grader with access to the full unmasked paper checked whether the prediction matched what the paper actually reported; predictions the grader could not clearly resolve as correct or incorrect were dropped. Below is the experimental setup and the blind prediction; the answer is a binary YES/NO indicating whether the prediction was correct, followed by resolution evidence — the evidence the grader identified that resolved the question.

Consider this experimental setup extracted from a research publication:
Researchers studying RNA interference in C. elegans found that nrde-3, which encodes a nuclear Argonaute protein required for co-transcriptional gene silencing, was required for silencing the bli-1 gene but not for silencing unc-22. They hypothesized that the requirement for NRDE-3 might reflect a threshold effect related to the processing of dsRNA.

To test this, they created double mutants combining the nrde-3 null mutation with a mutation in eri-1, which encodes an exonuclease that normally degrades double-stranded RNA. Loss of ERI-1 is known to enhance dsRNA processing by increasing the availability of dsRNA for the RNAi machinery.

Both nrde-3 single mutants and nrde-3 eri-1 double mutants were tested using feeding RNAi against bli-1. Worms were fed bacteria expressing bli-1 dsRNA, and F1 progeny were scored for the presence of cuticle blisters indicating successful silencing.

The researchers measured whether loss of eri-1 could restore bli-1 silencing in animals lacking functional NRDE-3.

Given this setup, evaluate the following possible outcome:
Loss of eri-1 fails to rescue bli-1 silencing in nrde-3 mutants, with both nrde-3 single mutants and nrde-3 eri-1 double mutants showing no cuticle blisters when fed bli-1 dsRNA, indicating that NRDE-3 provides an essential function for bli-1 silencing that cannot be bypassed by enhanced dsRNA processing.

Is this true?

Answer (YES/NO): NO